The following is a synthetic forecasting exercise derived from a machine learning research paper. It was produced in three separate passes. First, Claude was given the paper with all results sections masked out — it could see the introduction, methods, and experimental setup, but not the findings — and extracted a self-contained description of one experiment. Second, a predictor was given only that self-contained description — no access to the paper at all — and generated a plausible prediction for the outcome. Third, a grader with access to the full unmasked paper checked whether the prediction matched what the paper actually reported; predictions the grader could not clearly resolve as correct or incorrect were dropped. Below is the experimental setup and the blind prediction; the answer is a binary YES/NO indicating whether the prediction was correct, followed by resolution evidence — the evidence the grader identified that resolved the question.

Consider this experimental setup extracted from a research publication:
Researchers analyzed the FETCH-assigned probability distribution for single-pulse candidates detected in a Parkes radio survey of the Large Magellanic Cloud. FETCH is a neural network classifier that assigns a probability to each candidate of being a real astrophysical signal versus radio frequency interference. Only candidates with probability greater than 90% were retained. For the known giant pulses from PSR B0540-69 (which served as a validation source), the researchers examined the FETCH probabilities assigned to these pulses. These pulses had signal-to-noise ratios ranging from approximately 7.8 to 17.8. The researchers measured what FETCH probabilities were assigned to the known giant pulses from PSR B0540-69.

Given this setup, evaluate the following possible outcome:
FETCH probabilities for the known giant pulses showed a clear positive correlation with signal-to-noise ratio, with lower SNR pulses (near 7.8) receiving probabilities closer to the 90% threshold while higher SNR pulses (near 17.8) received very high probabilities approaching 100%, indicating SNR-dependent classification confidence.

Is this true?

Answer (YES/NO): NO